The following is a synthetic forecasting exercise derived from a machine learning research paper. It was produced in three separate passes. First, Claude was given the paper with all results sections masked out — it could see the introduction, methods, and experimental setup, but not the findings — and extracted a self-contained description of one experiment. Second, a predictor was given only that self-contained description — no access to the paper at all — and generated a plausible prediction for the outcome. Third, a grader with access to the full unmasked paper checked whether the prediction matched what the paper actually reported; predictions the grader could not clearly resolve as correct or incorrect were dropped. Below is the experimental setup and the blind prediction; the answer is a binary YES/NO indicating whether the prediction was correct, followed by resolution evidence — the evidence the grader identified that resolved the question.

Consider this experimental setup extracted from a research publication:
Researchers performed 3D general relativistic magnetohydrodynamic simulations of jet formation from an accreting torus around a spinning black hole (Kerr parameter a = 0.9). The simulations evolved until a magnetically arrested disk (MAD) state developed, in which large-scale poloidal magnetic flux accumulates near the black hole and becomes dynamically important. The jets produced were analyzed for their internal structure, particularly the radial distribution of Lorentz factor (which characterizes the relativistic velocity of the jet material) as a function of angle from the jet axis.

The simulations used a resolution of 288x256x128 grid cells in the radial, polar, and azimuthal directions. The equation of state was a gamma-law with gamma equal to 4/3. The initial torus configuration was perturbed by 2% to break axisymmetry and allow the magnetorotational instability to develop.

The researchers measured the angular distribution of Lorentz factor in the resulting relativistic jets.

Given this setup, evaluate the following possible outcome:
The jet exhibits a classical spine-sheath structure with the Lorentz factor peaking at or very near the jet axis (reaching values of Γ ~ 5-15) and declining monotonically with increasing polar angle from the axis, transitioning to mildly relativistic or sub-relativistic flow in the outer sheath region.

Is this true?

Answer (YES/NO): NO